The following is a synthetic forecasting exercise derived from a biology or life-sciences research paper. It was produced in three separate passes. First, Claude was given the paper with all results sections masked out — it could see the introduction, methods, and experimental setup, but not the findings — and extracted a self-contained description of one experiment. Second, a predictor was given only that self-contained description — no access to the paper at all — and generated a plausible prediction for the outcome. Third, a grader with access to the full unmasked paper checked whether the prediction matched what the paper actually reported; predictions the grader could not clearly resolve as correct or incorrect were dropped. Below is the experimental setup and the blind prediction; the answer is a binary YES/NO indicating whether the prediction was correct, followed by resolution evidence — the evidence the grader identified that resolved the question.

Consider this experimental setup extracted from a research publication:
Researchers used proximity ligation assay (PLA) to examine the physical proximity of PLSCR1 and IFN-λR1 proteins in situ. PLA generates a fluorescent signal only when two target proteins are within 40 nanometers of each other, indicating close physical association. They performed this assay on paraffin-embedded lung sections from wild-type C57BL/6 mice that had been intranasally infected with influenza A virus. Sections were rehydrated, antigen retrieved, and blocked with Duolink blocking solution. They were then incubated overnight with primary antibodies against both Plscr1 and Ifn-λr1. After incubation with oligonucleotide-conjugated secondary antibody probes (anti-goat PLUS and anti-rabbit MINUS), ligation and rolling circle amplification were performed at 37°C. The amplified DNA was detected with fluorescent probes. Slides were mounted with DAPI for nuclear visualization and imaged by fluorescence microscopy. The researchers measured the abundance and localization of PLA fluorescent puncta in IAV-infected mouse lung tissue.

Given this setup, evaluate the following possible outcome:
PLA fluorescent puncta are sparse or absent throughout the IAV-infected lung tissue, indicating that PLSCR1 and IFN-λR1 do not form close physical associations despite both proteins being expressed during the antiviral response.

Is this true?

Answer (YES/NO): NO